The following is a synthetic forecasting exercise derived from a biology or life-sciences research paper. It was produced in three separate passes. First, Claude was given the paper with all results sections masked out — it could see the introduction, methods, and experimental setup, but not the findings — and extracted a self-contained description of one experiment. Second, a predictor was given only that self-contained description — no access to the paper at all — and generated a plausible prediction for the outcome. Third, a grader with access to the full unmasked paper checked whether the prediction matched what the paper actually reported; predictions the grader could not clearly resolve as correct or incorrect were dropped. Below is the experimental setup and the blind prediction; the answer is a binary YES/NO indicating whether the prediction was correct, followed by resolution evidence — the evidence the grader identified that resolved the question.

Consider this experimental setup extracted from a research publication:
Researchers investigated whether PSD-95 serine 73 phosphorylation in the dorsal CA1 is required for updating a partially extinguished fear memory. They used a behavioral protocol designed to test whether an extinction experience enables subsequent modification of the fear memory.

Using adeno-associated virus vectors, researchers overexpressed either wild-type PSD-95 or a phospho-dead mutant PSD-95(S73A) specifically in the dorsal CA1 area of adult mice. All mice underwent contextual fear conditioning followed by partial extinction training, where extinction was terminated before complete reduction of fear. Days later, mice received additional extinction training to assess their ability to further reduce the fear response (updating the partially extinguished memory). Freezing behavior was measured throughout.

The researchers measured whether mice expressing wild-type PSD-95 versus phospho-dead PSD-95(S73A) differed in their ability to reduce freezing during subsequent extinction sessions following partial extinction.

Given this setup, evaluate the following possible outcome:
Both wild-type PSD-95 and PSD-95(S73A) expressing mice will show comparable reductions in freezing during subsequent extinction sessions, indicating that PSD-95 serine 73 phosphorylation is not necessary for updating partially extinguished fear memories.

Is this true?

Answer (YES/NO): NO